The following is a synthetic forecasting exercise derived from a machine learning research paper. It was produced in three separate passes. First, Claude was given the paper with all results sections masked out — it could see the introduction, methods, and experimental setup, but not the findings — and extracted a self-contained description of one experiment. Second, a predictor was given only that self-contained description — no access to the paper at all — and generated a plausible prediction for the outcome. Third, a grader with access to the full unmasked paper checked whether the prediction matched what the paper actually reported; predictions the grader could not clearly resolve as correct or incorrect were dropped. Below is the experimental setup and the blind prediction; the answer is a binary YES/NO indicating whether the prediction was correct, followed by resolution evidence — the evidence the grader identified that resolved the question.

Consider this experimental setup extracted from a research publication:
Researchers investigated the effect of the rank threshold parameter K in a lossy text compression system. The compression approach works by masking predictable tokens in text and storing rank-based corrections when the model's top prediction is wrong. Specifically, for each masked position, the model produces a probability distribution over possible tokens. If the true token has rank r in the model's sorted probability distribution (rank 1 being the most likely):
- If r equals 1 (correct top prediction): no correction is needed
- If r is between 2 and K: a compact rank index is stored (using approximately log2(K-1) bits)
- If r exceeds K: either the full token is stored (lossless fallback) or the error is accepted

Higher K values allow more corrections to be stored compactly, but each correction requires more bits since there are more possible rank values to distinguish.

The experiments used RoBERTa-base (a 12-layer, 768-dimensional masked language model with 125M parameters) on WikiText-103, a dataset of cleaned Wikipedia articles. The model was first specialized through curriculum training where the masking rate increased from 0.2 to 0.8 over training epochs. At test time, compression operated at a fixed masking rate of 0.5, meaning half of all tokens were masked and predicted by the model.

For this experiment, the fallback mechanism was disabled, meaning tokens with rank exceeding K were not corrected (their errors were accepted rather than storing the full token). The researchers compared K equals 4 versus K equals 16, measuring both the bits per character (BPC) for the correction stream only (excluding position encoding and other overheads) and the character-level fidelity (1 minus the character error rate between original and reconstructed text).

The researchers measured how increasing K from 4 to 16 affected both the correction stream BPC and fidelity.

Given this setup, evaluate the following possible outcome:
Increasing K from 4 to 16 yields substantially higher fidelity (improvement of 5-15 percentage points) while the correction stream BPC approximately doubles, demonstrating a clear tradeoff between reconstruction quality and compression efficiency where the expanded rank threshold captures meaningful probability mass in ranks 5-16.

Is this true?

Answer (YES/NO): NO